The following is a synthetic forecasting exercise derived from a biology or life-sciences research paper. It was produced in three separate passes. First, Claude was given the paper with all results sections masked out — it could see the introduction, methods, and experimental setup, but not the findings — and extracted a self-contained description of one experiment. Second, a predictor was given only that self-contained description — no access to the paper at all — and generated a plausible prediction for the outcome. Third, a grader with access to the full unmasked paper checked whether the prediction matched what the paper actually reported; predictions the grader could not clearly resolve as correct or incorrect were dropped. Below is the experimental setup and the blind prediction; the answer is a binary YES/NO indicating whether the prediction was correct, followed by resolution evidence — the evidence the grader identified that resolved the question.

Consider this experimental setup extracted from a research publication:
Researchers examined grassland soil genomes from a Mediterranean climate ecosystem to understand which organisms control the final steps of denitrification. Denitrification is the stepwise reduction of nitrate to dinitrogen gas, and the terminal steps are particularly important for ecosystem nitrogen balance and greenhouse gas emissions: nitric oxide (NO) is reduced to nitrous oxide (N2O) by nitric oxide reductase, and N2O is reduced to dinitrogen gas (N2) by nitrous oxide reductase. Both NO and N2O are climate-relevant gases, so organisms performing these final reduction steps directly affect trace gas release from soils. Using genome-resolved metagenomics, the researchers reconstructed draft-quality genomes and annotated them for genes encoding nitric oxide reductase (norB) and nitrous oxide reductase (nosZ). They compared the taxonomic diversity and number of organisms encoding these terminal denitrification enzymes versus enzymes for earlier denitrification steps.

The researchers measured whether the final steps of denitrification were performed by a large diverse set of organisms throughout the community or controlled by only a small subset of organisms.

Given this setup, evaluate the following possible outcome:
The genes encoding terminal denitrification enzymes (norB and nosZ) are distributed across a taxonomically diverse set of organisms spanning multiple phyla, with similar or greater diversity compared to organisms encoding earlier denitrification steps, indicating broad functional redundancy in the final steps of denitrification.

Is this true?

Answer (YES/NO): NO